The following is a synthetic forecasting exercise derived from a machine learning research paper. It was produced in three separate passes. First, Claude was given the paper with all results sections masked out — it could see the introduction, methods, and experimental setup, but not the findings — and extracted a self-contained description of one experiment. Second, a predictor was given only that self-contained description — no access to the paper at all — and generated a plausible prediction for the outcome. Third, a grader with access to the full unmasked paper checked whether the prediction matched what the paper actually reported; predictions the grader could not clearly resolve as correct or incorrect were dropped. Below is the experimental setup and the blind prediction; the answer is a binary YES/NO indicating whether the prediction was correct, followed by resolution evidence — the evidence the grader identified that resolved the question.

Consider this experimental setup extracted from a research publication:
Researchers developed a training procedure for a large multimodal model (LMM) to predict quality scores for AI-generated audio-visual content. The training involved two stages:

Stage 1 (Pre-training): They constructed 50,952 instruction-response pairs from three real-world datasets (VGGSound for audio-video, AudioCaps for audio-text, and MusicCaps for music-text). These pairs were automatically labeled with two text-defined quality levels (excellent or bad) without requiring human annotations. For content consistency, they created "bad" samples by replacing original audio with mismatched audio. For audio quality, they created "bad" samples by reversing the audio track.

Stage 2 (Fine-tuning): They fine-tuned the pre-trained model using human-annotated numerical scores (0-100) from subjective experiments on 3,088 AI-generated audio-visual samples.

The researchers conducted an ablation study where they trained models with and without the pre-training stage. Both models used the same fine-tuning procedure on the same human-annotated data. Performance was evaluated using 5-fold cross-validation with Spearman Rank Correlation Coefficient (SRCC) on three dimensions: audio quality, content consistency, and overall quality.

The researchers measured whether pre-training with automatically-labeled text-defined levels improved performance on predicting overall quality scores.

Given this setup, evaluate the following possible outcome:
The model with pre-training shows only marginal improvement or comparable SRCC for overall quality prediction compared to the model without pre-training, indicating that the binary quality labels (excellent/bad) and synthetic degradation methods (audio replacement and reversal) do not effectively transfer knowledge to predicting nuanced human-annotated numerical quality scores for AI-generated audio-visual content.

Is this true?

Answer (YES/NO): NO